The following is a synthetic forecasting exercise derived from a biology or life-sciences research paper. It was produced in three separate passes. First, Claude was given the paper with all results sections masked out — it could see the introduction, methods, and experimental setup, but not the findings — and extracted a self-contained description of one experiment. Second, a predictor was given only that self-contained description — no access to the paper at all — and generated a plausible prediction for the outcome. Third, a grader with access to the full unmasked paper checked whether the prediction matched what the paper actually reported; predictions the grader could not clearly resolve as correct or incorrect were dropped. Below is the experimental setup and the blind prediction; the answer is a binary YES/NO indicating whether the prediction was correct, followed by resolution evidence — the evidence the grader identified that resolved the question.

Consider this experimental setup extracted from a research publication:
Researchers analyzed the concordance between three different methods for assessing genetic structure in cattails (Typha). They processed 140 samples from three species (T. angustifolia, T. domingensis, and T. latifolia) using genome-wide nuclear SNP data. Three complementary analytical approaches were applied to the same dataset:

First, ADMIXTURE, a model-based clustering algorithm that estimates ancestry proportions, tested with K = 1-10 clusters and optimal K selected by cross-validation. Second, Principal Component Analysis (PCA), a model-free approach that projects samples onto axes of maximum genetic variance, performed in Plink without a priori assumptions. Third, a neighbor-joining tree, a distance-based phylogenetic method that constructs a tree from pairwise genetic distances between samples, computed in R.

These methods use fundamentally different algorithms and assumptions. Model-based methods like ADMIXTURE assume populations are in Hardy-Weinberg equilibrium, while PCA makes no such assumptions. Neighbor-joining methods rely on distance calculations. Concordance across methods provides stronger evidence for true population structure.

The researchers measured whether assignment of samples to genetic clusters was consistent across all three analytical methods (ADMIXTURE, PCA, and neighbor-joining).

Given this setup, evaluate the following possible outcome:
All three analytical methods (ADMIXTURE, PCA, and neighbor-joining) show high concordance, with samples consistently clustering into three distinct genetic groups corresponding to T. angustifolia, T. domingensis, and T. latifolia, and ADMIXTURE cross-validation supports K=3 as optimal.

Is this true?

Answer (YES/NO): YES